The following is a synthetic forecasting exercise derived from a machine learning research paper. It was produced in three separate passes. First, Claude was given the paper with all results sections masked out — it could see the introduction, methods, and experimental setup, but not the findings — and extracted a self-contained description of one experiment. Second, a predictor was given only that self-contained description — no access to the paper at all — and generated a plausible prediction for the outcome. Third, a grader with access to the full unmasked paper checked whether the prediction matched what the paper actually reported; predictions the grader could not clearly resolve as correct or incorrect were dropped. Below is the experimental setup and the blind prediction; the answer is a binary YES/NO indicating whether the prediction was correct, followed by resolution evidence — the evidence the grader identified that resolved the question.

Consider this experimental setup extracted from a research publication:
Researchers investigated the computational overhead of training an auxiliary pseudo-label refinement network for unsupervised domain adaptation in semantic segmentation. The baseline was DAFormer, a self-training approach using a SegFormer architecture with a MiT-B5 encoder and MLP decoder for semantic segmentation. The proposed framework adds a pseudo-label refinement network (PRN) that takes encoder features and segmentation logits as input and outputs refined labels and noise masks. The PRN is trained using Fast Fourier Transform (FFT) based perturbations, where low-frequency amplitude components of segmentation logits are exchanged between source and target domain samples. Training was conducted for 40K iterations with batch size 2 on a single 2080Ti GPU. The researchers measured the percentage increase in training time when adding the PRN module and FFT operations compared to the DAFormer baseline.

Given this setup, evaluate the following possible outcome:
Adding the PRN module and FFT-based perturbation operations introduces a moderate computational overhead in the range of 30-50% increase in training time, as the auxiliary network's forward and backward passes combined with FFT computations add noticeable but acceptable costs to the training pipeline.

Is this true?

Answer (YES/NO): NO